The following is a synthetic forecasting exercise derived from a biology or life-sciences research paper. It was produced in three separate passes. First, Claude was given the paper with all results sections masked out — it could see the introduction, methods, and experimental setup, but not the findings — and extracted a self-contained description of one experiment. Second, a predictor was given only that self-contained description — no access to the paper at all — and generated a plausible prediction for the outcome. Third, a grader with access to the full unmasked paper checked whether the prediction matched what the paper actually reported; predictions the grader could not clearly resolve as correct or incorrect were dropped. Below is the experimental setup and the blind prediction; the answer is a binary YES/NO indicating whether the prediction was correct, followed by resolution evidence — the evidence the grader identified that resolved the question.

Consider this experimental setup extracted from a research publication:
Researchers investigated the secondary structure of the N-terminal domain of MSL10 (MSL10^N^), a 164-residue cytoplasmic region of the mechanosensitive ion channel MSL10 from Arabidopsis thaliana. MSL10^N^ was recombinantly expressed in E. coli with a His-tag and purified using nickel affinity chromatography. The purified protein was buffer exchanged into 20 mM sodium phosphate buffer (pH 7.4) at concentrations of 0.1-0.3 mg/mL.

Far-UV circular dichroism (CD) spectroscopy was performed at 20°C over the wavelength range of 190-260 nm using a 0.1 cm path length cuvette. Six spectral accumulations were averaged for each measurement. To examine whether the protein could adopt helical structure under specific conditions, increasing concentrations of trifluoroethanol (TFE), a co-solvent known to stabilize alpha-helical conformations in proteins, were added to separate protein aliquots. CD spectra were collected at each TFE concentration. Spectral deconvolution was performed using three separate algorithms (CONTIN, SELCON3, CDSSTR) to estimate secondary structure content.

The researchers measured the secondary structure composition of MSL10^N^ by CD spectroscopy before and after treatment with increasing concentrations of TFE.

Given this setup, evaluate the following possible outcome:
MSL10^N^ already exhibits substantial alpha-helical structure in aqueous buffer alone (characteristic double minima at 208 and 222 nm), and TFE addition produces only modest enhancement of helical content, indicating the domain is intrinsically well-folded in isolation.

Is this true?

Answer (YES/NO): NO